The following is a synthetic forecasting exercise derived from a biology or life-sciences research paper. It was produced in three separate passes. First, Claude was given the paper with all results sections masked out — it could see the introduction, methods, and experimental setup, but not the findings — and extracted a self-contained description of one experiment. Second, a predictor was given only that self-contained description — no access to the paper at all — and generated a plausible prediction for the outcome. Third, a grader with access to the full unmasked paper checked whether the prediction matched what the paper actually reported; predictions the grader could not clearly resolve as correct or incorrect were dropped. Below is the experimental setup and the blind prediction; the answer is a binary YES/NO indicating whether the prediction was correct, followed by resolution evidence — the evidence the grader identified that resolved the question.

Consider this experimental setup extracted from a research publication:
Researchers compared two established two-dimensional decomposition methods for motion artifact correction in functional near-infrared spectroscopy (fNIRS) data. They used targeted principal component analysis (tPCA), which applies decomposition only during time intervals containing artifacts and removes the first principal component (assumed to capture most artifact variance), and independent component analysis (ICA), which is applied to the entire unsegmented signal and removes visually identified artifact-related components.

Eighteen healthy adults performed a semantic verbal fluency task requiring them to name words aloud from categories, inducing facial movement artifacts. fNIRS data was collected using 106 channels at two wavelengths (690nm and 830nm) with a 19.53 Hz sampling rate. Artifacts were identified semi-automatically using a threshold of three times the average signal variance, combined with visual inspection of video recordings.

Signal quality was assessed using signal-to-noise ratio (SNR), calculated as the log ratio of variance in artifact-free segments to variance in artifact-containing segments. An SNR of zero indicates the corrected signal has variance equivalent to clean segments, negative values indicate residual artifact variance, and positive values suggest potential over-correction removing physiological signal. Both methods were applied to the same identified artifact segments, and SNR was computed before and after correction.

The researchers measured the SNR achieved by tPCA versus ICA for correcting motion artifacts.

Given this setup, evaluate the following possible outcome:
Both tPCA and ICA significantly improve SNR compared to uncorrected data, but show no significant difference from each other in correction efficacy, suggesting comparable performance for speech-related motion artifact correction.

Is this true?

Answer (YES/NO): NO